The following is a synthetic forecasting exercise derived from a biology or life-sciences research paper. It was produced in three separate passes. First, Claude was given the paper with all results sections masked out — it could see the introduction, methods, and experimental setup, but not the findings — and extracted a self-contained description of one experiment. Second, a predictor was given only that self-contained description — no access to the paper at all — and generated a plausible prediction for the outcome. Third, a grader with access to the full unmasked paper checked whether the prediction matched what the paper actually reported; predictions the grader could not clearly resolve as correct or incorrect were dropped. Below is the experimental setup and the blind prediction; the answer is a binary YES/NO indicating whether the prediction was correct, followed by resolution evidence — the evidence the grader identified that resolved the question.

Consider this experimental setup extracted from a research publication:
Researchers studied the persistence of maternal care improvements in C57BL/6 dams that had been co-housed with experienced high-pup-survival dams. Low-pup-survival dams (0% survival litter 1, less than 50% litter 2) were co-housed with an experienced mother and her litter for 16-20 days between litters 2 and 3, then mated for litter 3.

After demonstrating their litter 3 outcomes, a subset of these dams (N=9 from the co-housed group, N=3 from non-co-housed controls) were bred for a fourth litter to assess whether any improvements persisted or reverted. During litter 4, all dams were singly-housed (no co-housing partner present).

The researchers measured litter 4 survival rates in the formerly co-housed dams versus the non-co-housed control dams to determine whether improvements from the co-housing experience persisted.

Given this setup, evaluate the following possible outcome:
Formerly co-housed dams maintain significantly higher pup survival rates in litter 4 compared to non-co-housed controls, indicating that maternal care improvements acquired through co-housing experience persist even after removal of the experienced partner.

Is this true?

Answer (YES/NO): YES